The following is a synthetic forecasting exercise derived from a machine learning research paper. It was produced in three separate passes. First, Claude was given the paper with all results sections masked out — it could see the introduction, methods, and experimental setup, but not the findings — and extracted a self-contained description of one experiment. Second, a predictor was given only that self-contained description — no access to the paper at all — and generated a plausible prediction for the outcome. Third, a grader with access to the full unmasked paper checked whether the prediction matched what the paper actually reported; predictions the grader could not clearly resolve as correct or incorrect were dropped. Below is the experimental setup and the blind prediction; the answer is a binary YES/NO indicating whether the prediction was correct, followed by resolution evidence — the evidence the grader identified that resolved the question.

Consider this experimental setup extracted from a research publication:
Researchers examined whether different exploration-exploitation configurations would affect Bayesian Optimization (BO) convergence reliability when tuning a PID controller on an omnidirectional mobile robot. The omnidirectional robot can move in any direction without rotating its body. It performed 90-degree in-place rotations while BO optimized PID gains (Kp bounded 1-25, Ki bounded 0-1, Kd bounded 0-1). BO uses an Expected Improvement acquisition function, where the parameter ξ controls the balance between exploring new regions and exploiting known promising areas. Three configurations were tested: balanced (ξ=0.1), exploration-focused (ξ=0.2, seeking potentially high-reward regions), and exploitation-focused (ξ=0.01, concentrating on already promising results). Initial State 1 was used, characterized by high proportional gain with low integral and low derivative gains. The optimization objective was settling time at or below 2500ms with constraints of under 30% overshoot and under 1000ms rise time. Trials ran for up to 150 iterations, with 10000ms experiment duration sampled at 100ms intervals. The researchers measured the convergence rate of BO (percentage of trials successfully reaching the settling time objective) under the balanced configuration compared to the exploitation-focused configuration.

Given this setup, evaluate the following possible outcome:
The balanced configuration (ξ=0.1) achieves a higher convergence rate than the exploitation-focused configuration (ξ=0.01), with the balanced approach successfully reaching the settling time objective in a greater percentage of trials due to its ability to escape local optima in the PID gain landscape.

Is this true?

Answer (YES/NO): YES